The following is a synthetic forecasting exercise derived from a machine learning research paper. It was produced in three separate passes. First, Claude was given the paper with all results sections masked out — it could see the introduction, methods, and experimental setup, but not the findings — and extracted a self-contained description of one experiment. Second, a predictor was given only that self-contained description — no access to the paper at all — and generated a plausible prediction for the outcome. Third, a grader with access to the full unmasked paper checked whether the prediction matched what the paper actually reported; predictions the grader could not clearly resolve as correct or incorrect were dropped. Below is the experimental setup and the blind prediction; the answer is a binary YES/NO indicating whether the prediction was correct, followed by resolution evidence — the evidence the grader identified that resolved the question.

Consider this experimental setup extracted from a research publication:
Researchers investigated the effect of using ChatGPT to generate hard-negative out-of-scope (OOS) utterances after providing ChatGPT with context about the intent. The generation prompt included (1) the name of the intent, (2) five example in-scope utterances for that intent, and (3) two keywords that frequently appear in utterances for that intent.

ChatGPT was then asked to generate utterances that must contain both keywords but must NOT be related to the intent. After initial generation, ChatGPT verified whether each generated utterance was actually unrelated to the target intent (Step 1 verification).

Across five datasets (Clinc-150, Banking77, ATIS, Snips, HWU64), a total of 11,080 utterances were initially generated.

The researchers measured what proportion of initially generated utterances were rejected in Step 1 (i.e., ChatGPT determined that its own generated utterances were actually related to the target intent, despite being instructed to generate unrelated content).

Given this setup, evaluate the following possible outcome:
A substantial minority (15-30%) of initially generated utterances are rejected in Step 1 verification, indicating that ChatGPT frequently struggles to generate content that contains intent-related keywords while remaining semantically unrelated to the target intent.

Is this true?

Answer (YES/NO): YES